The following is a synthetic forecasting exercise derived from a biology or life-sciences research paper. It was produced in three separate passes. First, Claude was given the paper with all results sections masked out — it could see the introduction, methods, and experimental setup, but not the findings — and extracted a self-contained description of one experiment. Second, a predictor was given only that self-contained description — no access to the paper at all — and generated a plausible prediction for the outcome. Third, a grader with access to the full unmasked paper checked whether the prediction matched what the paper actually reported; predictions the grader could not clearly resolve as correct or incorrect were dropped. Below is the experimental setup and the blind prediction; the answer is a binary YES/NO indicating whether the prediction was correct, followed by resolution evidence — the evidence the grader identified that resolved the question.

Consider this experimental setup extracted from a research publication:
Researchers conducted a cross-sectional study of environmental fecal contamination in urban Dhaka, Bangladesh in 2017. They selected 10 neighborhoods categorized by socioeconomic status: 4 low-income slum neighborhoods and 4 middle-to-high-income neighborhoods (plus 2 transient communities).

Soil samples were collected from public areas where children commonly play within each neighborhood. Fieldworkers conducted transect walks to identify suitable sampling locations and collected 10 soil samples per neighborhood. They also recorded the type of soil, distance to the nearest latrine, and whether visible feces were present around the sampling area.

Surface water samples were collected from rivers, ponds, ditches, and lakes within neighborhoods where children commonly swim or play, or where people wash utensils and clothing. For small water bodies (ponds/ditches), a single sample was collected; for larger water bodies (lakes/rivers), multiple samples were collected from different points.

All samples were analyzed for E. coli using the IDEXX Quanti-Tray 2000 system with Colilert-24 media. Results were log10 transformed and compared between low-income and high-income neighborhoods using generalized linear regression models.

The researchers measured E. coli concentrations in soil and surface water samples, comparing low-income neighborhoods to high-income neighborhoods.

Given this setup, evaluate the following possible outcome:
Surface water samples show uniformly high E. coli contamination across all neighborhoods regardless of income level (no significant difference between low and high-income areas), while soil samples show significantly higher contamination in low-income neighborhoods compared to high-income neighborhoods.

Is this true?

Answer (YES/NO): NO